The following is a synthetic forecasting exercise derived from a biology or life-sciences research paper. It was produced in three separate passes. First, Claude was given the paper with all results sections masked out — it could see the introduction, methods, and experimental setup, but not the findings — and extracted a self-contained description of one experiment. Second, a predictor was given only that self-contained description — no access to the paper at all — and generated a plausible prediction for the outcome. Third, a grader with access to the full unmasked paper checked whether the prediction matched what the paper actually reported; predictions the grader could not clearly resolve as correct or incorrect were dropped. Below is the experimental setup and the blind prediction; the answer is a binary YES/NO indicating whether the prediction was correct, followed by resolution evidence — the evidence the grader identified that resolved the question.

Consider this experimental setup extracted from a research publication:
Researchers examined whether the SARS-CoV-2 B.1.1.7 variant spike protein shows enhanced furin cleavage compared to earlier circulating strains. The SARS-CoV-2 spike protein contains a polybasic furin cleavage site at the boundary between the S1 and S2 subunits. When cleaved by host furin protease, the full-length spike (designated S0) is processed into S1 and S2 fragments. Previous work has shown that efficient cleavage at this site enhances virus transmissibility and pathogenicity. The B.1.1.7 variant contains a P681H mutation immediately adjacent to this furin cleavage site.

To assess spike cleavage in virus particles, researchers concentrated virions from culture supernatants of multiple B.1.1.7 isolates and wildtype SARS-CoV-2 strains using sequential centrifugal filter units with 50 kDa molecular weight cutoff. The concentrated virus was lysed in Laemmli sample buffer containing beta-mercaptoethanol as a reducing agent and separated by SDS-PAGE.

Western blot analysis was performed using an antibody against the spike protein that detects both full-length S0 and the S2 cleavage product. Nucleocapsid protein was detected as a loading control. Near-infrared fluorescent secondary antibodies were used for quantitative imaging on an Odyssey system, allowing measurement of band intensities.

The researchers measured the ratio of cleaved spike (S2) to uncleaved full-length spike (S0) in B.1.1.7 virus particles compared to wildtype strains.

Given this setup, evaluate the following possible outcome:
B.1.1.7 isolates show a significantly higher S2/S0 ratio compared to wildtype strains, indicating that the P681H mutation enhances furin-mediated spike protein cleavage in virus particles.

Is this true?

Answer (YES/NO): YES